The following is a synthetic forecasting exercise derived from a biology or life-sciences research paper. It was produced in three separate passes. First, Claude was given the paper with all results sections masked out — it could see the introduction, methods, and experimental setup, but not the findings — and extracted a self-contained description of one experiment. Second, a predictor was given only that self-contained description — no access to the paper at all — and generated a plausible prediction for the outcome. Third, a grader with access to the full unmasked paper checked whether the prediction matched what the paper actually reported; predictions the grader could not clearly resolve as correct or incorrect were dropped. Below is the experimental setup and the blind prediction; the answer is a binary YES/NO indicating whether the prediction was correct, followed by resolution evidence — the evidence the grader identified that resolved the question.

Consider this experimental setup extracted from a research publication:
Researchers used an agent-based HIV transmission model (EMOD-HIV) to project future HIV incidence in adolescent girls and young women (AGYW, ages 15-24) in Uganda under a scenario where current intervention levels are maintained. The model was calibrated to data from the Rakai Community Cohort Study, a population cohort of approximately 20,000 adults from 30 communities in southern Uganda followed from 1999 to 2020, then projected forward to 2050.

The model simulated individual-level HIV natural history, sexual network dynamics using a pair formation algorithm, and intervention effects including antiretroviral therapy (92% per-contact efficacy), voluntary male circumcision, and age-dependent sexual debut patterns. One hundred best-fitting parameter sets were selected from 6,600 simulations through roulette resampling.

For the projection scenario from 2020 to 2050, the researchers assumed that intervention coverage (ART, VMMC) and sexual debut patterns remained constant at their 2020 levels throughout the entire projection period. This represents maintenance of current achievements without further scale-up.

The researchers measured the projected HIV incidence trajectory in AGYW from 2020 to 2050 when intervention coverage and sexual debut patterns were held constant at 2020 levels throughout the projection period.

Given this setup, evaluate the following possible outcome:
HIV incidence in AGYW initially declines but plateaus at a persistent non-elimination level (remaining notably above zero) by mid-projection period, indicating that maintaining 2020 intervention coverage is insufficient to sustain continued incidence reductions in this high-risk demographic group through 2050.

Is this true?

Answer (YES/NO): NO